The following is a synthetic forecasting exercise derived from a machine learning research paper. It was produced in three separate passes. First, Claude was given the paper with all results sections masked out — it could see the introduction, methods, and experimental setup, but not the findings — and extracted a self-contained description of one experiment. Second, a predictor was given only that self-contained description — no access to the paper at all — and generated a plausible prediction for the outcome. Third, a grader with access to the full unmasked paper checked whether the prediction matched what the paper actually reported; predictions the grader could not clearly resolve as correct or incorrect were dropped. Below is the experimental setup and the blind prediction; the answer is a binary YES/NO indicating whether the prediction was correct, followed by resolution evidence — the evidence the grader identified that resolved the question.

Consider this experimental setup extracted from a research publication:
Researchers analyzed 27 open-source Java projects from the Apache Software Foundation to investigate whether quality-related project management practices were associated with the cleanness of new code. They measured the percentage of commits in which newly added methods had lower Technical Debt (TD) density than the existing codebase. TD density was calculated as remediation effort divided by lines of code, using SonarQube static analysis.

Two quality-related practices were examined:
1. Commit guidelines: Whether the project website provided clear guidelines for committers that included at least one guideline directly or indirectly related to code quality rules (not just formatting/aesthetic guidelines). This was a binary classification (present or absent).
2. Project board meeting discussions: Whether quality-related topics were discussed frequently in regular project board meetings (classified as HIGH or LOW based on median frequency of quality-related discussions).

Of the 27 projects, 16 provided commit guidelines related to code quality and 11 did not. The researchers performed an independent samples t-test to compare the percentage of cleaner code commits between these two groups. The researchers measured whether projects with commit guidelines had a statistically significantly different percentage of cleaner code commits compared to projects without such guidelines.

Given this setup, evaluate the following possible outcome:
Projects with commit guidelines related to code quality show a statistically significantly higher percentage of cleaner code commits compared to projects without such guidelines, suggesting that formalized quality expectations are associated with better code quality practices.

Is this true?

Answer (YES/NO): NO